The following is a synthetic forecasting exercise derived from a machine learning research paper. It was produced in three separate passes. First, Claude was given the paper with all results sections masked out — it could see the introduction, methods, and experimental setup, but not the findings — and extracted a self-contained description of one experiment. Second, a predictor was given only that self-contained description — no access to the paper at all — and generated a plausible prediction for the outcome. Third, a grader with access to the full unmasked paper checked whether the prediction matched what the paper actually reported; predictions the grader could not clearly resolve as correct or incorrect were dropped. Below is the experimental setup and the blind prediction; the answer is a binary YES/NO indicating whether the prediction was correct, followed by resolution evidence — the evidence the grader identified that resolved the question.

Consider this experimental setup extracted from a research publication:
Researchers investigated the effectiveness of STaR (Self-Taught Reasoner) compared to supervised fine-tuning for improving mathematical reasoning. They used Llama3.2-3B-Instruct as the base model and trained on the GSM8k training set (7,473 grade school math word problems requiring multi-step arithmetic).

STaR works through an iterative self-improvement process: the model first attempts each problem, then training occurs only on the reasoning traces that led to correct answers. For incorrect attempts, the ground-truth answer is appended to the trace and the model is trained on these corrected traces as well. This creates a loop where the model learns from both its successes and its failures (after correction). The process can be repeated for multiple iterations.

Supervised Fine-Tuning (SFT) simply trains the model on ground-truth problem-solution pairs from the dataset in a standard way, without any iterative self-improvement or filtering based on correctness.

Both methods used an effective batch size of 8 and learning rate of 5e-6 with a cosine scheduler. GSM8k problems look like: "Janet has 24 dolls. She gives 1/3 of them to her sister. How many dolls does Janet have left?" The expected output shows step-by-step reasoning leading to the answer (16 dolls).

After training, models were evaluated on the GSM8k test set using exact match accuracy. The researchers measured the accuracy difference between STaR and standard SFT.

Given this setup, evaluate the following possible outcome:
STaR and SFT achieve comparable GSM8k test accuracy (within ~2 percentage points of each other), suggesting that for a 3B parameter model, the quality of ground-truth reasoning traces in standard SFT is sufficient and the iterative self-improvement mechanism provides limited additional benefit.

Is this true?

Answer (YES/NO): NO